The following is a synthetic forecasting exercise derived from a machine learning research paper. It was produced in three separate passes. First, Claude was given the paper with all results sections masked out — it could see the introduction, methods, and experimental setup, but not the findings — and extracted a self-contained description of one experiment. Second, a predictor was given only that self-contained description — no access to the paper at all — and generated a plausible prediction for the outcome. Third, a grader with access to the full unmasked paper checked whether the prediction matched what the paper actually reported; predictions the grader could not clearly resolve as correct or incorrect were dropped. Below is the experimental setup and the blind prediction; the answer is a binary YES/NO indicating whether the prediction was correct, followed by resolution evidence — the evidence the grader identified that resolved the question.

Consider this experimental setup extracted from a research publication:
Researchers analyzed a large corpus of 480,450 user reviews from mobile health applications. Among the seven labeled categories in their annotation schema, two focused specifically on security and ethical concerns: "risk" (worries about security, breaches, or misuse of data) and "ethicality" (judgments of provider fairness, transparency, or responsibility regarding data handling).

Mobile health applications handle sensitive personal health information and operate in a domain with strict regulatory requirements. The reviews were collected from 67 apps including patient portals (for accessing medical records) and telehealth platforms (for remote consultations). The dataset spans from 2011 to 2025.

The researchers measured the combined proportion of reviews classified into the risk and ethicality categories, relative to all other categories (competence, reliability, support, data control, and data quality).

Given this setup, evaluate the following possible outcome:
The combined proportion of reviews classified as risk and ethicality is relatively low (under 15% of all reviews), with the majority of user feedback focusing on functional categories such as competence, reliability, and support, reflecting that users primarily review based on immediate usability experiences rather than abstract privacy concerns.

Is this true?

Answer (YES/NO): YES